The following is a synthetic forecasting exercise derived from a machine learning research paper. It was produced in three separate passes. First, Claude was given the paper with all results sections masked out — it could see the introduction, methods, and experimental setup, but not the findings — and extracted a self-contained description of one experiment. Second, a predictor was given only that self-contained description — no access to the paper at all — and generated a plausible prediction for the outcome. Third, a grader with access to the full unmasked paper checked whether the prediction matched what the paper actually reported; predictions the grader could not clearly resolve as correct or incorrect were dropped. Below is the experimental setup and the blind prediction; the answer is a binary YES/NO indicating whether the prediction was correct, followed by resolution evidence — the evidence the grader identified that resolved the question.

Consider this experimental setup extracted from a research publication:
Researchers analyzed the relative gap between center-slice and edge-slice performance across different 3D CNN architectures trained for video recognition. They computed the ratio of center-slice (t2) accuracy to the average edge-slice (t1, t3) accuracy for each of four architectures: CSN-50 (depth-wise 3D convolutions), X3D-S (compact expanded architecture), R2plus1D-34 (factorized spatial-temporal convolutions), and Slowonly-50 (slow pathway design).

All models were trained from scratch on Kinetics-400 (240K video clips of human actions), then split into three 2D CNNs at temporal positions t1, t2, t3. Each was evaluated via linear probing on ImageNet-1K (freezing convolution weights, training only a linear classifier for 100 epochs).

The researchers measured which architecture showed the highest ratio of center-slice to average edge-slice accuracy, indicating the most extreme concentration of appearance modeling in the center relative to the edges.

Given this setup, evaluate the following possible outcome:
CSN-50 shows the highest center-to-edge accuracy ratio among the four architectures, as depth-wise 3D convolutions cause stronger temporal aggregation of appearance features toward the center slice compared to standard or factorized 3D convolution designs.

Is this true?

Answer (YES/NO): NO